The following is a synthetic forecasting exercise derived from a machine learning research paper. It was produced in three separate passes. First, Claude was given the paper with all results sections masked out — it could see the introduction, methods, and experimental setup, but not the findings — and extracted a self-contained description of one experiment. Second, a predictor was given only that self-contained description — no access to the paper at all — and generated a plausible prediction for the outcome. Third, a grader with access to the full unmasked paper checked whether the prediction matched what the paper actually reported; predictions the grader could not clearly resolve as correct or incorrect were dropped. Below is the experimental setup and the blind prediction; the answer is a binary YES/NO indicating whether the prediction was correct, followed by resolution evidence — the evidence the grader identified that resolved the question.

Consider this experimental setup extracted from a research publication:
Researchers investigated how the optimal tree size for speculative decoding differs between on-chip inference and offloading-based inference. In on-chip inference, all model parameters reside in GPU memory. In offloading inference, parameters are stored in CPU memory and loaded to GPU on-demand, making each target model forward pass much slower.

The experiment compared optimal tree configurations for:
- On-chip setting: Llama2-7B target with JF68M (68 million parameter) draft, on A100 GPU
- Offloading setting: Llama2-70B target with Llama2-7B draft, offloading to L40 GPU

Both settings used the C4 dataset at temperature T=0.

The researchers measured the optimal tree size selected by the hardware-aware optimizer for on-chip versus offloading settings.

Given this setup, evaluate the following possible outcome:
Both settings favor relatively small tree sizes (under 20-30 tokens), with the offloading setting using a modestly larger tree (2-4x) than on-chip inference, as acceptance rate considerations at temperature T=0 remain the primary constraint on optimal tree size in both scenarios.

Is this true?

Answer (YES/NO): NO